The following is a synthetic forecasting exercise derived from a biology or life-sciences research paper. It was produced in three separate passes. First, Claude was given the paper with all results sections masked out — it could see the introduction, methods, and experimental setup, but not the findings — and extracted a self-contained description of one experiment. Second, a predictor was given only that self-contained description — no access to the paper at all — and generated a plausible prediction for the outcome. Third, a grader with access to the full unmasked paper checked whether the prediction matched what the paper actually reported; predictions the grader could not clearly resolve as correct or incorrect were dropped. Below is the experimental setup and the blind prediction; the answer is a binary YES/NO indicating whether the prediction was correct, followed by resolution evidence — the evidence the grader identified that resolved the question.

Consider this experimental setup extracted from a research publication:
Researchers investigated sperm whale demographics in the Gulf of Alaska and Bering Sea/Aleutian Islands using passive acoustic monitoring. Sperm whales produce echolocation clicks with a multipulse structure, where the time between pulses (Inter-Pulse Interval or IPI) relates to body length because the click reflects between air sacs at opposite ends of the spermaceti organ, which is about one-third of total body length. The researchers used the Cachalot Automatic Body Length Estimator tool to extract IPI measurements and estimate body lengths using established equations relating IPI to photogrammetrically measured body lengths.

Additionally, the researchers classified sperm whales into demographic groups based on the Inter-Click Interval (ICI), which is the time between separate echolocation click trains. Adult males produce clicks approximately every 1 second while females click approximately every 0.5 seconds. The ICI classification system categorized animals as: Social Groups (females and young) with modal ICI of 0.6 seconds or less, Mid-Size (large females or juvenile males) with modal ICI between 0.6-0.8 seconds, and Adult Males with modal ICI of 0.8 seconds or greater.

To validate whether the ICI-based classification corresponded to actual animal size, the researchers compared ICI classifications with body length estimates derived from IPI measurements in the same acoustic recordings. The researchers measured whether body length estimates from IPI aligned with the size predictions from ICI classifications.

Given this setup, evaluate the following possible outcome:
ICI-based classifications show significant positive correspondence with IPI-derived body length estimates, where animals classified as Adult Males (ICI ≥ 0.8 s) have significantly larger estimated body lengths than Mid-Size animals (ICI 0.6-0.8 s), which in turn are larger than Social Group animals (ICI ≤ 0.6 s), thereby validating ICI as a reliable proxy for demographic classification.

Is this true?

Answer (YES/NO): YES